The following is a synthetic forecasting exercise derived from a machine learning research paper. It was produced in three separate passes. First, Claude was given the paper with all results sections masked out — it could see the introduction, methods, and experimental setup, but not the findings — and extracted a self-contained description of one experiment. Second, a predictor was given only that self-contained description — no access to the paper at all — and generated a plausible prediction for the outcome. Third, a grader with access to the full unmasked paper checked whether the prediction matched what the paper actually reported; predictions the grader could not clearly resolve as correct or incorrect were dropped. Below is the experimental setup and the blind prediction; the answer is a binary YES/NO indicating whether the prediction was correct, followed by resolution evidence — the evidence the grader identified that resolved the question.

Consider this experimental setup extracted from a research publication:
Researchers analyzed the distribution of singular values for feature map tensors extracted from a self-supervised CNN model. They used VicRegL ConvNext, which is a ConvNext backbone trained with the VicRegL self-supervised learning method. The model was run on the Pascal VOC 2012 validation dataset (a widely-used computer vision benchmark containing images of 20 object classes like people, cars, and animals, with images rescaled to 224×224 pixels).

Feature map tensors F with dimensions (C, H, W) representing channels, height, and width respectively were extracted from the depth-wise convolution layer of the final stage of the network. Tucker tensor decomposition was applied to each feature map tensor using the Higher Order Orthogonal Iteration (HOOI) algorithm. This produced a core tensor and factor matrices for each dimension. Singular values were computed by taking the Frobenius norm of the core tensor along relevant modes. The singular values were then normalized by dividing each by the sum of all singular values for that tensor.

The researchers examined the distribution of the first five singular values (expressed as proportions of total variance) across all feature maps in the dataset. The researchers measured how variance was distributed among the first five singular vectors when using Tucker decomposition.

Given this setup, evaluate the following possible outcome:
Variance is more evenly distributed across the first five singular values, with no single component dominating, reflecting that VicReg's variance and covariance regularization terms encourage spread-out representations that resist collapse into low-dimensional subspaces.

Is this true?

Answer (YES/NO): NO